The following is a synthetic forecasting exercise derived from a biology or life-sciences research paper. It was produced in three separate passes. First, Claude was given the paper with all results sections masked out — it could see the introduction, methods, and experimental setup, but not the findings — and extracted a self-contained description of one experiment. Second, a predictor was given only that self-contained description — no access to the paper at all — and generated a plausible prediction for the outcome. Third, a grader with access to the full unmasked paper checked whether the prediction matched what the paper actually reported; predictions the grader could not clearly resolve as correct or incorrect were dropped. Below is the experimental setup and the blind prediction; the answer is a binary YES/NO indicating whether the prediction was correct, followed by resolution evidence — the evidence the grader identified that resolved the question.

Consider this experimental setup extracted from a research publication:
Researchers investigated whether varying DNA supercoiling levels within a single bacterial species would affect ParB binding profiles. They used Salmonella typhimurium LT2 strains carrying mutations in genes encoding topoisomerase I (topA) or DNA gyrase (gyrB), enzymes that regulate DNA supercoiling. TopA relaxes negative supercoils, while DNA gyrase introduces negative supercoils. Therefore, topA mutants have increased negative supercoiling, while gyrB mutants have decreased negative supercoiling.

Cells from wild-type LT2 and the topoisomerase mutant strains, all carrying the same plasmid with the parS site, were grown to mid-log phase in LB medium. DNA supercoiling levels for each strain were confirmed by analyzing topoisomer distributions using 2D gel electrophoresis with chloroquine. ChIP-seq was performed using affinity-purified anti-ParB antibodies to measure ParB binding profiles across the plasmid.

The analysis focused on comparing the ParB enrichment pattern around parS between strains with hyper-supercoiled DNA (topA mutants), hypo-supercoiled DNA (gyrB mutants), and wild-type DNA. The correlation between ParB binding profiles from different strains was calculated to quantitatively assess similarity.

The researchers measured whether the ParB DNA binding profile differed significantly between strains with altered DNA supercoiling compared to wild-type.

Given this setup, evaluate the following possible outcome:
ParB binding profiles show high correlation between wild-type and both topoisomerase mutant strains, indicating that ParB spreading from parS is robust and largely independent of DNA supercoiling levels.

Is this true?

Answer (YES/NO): YES